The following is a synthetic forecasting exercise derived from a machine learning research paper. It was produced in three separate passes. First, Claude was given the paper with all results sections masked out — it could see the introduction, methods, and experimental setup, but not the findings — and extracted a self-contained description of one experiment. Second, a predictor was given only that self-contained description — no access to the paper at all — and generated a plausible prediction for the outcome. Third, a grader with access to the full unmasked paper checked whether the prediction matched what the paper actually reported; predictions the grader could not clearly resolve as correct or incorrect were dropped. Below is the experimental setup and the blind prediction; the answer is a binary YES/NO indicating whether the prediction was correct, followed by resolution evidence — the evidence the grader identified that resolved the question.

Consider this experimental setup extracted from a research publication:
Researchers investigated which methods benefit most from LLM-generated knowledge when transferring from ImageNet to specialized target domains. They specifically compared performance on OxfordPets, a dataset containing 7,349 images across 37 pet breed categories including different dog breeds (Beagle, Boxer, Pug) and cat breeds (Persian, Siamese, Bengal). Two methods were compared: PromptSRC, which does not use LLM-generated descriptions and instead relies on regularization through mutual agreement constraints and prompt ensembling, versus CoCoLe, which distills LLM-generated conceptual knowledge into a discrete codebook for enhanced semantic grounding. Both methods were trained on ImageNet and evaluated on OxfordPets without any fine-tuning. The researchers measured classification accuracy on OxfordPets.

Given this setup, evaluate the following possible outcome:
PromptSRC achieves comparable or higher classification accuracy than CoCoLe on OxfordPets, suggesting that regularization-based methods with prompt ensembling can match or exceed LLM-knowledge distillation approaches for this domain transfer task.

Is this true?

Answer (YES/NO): NO